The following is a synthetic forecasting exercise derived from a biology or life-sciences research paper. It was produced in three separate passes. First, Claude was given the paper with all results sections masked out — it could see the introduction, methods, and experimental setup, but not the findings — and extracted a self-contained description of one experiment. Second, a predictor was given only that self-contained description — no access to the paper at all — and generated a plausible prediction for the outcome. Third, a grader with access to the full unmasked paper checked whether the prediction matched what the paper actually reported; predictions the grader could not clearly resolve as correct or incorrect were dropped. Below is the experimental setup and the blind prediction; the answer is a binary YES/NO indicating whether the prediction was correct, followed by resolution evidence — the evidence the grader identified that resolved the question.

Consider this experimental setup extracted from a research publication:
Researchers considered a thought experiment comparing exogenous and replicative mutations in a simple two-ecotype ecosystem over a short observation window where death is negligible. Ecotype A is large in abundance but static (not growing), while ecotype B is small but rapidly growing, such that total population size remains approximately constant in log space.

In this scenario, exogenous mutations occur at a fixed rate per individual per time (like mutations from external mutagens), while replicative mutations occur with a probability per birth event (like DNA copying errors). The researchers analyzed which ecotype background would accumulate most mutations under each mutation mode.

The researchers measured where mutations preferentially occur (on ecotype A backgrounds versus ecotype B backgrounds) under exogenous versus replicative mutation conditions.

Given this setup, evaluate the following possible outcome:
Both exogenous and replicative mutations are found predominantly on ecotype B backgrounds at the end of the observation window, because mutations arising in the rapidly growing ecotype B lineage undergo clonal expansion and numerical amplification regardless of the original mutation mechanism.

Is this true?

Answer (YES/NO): NO